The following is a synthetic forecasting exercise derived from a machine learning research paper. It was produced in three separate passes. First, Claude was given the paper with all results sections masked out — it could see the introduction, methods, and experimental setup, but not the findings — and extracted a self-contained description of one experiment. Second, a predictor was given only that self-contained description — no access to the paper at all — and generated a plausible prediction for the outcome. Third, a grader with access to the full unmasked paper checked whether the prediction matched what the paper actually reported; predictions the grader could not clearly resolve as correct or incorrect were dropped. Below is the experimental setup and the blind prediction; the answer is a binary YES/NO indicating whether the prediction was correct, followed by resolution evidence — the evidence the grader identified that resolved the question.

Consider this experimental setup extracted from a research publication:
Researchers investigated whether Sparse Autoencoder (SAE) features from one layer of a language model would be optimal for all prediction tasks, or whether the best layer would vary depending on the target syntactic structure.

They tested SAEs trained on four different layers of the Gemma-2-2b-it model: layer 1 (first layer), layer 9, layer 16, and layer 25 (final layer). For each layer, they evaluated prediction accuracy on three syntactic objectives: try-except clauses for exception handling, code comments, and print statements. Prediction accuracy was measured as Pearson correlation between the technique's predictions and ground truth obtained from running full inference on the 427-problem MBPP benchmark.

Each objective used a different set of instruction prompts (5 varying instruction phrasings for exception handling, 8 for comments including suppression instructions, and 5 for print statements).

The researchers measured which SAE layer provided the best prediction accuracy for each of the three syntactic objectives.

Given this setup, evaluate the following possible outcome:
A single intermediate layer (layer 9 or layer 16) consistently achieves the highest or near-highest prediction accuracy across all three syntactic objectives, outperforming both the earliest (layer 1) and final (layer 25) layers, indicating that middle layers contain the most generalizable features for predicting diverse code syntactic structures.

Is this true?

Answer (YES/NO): NO